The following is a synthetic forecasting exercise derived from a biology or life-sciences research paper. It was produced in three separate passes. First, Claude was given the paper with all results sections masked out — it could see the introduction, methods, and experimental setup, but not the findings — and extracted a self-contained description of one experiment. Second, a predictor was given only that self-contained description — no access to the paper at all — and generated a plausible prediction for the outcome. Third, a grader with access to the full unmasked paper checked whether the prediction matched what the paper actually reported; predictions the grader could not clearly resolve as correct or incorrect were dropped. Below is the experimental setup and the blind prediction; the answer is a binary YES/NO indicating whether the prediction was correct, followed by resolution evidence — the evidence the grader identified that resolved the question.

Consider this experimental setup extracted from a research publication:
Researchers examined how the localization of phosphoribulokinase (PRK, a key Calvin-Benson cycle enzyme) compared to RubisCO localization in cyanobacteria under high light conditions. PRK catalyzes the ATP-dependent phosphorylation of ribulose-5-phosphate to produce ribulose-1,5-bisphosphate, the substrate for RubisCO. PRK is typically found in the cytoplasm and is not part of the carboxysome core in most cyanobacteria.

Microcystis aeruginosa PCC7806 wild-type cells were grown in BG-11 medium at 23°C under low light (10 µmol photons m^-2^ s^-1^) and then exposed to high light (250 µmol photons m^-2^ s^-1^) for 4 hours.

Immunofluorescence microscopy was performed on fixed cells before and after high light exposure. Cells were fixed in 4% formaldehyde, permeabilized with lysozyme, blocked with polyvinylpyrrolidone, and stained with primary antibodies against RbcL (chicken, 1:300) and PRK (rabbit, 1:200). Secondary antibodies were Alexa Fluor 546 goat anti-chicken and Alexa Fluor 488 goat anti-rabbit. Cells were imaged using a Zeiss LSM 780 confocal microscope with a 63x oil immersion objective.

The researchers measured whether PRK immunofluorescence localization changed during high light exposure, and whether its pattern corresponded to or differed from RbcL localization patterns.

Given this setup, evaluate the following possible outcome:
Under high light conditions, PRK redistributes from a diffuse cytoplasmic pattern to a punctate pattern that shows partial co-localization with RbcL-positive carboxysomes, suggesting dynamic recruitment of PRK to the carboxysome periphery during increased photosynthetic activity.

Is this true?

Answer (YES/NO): NO